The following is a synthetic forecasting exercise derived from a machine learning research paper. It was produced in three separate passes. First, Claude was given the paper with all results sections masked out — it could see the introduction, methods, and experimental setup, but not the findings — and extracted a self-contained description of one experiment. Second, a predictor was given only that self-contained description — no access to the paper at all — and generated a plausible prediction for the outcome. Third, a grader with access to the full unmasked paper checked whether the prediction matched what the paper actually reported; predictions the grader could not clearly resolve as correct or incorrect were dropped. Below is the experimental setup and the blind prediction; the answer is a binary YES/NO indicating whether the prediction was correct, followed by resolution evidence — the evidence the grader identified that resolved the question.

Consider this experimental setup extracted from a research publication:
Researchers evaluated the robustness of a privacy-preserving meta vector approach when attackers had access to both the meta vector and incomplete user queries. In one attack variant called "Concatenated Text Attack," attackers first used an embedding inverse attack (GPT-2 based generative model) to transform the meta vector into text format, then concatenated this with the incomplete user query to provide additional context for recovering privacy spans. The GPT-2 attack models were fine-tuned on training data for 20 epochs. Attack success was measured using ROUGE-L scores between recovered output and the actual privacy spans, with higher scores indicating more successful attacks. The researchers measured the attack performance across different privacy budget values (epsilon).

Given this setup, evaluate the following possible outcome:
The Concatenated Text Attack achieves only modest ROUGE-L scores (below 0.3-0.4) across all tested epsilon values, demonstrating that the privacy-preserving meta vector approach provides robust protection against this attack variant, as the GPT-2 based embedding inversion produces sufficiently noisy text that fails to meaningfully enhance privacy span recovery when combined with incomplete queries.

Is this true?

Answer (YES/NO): YES